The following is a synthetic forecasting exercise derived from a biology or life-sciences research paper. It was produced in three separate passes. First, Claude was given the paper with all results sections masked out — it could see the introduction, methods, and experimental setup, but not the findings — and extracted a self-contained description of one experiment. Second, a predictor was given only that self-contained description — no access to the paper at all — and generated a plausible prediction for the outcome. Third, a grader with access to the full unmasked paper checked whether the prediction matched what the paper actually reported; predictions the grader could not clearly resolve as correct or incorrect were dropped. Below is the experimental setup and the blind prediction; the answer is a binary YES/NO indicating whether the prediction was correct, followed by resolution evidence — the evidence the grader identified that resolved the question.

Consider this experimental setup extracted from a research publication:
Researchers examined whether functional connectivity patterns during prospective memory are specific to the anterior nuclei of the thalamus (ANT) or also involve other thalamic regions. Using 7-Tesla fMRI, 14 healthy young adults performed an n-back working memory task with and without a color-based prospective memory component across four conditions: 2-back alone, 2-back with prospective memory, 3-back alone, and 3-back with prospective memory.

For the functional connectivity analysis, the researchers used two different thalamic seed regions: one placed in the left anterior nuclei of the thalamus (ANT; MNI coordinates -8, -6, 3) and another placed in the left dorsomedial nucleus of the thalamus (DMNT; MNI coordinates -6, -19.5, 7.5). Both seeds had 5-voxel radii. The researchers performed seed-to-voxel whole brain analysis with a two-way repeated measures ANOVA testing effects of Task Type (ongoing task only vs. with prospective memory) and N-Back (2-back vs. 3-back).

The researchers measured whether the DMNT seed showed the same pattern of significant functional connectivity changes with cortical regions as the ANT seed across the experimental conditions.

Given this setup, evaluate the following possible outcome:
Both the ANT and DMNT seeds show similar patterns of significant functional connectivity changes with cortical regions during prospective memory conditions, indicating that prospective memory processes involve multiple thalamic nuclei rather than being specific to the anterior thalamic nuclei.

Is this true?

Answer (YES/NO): NO